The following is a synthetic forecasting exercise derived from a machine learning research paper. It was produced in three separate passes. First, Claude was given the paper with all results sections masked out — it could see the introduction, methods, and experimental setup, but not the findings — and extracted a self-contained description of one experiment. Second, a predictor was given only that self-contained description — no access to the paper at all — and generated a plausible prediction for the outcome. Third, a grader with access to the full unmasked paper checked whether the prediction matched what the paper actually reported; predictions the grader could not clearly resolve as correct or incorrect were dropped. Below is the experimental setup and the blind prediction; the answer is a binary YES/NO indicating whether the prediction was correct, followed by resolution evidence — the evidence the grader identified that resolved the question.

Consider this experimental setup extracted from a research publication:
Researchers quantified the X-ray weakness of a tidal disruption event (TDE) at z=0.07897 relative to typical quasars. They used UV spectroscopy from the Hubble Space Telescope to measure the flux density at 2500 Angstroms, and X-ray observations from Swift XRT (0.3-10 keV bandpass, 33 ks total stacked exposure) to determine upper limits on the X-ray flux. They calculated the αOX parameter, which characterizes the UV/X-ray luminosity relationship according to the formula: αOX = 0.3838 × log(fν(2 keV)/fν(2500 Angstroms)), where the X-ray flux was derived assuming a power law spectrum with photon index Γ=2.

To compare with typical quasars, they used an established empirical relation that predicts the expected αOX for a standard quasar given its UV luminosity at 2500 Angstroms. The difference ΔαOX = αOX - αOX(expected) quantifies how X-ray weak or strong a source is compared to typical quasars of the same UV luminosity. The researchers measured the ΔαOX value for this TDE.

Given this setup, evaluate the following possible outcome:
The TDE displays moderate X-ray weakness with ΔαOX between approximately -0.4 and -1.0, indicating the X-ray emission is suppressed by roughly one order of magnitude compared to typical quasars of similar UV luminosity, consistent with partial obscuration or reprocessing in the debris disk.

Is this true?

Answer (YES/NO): NO